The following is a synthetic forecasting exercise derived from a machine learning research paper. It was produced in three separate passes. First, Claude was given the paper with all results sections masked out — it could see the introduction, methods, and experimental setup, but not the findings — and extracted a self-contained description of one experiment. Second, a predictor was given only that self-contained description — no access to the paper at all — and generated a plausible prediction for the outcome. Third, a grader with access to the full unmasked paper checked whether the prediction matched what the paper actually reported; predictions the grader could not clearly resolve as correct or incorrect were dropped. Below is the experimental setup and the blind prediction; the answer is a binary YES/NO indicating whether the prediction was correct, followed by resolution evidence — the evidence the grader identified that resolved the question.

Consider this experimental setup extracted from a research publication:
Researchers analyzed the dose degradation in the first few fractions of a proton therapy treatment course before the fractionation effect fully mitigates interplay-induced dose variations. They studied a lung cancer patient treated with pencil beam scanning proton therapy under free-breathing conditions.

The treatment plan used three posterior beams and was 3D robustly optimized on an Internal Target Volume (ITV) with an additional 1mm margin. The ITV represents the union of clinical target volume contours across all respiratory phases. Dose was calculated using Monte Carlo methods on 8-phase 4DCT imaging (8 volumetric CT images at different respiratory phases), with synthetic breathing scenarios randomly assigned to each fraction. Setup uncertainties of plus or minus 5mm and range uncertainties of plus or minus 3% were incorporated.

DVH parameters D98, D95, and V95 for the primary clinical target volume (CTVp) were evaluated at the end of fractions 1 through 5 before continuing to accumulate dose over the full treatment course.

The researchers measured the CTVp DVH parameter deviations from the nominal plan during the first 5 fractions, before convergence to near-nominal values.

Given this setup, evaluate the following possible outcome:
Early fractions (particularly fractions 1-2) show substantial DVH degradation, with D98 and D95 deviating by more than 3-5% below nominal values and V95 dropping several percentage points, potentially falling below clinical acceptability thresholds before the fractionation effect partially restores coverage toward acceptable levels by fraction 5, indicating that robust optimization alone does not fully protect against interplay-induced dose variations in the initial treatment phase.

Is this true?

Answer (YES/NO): NO